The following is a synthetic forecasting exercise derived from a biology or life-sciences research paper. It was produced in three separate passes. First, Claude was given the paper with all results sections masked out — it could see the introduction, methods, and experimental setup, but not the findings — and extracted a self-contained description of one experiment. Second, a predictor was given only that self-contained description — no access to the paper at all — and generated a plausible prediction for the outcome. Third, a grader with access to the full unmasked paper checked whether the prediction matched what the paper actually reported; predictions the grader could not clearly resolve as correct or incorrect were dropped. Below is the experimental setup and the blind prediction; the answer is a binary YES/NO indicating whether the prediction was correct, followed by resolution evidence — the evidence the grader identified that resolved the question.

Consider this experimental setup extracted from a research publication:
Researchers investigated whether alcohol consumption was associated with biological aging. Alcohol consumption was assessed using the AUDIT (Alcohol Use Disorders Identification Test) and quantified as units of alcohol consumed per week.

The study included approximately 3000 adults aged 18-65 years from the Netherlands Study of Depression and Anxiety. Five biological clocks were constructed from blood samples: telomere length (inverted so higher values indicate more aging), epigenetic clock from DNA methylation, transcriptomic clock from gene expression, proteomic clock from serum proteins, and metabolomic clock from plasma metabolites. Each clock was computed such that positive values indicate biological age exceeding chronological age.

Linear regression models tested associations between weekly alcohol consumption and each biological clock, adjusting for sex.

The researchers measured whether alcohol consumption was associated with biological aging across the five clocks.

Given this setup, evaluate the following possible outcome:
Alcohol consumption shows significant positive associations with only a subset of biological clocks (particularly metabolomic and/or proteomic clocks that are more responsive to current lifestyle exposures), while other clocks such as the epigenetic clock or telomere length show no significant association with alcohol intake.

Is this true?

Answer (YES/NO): NO